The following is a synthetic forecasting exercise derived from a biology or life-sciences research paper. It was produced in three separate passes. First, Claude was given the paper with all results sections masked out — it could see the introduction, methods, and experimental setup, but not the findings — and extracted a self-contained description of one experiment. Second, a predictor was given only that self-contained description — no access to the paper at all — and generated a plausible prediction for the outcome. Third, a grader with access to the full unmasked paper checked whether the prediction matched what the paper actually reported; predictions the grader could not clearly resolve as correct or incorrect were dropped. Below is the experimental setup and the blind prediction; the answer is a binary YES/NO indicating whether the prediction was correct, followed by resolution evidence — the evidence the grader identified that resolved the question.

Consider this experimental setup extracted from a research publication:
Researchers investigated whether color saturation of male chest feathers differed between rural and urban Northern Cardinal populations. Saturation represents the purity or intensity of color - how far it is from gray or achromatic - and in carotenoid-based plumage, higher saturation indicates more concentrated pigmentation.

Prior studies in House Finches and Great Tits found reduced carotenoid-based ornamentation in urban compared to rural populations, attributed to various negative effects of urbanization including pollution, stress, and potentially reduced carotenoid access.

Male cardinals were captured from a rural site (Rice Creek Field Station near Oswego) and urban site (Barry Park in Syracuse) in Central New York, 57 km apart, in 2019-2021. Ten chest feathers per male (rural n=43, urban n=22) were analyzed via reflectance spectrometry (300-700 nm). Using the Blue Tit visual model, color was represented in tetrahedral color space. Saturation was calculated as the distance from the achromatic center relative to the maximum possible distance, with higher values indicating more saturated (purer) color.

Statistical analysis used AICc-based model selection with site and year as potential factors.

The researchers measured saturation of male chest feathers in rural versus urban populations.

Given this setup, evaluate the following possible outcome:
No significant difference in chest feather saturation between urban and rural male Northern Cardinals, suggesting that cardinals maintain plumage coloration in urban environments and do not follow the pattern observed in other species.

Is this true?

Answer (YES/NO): YES